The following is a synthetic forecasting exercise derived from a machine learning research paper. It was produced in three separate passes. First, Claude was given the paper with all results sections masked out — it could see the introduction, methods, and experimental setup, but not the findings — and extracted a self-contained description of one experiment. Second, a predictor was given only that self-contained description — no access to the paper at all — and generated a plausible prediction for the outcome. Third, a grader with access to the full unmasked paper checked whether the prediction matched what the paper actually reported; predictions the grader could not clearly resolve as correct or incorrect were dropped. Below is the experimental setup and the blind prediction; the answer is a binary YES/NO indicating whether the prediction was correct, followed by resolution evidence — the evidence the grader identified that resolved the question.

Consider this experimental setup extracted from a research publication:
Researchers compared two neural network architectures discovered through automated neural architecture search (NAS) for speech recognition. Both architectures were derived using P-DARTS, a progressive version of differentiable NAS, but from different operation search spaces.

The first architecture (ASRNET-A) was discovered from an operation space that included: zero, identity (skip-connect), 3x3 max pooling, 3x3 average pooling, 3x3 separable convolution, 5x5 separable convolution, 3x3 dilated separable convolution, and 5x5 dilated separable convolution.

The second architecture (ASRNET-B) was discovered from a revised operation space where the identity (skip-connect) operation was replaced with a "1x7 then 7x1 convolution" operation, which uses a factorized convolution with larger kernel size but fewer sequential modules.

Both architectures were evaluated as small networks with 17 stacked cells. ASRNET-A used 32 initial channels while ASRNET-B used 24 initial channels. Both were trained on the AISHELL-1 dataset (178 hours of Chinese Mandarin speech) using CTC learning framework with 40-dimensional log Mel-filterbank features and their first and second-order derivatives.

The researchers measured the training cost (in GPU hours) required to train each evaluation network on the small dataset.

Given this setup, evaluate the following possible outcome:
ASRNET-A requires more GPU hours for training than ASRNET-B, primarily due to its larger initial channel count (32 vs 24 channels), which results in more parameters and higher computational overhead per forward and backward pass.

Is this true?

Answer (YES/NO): NO